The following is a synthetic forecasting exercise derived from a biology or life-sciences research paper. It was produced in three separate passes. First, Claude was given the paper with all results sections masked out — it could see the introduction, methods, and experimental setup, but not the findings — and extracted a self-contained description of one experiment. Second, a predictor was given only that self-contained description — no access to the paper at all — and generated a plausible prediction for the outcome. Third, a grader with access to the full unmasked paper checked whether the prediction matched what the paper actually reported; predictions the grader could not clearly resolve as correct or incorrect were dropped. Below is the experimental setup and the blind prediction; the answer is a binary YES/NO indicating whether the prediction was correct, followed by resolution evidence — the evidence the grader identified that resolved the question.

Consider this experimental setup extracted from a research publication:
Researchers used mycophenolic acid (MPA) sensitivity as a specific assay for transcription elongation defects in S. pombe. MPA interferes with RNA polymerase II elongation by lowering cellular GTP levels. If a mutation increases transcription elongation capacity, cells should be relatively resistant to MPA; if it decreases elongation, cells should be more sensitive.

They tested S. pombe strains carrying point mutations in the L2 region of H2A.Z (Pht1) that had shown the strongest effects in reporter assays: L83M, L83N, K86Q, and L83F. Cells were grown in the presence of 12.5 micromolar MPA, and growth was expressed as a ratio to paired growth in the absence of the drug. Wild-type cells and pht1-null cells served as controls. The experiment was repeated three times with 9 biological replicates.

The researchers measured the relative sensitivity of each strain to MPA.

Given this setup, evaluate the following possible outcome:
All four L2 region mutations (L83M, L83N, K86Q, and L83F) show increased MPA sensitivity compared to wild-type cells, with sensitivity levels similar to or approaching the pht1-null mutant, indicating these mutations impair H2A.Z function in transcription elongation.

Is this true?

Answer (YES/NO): NO